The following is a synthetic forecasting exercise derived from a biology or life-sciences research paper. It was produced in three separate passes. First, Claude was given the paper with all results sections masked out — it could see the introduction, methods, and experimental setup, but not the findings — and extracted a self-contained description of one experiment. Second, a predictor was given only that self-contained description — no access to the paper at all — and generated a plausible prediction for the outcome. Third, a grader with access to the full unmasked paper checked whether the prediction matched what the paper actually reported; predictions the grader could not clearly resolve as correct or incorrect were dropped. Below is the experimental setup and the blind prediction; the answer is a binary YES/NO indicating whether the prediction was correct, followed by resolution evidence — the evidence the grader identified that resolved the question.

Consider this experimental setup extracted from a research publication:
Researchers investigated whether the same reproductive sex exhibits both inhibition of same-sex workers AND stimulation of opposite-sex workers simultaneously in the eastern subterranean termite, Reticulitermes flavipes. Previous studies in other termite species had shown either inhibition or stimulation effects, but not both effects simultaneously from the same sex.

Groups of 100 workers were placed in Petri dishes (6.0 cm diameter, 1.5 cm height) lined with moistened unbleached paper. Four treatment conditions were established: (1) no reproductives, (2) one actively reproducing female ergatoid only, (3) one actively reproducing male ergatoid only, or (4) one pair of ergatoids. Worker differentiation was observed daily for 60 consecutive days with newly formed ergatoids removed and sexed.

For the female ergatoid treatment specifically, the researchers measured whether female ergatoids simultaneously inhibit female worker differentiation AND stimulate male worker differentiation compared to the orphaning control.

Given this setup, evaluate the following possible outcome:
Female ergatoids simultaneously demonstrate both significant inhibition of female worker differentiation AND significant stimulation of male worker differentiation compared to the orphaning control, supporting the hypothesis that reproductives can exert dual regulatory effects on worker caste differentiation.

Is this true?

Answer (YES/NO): YES